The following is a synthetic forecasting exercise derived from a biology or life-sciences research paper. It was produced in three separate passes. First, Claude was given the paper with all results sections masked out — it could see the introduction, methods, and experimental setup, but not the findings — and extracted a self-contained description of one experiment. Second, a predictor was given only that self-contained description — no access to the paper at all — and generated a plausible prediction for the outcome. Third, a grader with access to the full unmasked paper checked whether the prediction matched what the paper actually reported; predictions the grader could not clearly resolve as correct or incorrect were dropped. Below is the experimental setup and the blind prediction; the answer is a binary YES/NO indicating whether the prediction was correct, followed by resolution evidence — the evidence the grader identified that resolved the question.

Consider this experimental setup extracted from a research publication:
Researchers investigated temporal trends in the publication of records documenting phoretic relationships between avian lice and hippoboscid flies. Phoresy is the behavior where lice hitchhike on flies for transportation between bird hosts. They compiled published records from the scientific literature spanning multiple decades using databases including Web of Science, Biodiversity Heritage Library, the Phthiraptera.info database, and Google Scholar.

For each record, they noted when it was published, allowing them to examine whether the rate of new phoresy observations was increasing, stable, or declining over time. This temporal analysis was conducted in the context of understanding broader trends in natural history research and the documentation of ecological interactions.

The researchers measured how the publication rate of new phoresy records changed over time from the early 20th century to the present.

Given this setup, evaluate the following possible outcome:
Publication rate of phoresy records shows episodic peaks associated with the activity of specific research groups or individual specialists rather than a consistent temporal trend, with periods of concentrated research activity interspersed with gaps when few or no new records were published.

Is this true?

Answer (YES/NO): NO